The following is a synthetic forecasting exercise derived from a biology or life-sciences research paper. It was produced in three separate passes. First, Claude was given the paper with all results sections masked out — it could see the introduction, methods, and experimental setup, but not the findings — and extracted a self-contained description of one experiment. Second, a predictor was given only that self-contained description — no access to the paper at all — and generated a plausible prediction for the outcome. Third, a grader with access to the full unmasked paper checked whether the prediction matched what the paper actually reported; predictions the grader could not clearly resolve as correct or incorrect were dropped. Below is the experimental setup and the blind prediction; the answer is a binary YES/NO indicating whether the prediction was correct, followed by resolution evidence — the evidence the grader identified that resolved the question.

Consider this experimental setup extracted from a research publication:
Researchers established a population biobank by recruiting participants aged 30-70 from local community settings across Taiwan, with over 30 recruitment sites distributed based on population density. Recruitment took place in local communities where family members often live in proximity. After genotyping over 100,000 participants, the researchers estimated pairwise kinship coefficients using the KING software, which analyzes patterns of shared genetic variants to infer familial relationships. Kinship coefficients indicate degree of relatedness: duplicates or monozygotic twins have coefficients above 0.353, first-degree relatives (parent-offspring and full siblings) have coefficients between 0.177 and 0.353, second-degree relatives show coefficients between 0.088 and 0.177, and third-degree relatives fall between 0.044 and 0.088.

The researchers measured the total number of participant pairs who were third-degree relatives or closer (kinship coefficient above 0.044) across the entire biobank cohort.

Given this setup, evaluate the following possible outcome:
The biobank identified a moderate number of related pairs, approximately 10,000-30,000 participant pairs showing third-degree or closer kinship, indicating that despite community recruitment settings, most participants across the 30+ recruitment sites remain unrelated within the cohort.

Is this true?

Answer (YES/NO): YES